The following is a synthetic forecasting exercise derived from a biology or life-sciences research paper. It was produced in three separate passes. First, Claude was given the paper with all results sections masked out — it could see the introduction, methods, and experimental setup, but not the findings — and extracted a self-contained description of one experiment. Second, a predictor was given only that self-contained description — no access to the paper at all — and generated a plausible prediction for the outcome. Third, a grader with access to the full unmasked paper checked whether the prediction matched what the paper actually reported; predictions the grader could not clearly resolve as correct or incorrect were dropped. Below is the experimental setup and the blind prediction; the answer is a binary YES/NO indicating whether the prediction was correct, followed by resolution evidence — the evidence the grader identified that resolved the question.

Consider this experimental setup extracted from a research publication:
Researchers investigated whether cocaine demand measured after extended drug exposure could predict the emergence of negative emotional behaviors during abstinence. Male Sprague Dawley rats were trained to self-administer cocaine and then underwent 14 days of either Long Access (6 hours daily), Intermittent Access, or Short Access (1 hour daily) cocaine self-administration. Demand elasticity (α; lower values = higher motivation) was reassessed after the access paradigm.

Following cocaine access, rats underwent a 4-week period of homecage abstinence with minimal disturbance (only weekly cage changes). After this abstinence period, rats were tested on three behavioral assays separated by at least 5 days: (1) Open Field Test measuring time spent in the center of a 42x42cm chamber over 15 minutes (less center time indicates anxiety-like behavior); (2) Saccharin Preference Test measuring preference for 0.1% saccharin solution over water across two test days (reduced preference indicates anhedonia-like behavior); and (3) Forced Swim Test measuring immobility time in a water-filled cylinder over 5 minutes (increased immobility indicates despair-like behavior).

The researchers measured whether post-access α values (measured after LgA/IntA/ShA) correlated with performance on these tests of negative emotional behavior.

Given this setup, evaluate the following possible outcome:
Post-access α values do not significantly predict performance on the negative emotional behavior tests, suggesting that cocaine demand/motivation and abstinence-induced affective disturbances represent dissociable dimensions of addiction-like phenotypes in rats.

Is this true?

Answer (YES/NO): NO